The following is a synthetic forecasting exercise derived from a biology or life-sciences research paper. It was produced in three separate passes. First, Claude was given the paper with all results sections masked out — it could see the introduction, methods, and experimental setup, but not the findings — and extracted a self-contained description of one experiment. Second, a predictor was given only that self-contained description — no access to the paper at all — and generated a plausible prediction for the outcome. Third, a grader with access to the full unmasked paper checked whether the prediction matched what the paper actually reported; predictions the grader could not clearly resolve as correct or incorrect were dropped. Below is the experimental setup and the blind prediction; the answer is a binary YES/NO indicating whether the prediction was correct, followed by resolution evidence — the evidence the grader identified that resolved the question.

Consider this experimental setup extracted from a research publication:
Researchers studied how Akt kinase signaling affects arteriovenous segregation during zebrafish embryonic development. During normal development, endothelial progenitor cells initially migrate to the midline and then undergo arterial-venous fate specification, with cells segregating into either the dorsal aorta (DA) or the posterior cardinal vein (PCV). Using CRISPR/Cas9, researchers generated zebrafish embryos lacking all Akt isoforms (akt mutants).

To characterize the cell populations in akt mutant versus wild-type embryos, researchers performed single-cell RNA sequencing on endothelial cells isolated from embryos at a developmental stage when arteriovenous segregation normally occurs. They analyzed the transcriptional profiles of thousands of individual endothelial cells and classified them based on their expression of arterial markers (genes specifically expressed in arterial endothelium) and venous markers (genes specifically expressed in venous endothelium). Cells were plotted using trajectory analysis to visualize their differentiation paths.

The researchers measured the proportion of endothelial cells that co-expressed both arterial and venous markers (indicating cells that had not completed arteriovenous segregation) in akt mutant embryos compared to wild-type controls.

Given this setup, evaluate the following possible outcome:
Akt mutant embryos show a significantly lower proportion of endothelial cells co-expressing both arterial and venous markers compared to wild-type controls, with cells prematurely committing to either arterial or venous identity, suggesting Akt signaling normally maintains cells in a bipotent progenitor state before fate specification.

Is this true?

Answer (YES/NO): NO